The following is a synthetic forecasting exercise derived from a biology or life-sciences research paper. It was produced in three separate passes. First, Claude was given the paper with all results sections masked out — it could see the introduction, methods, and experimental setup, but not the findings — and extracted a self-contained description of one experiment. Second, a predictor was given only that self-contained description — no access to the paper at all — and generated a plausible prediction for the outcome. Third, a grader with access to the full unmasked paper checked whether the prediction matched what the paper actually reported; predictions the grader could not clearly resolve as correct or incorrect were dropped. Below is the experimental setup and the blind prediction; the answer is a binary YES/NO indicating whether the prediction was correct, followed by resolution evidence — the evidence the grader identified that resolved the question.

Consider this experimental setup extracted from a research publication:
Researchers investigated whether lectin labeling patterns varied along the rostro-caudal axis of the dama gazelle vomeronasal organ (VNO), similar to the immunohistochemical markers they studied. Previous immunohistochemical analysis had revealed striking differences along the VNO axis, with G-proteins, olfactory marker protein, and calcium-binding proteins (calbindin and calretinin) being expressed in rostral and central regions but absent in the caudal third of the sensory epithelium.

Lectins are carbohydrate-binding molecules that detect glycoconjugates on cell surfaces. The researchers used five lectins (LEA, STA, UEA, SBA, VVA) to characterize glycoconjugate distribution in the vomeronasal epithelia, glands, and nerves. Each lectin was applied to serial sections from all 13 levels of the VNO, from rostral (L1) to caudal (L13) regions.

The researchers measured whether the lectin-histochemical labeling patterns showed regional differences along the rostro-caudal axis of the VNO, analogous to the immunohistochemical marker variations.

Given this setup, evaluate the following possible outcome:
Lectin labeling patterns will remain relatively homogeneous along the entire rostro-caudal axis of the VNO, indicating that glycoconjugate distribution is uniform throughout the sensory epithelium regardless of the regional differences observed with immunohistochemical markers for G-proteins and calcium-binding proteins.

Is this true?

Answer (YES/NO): YES